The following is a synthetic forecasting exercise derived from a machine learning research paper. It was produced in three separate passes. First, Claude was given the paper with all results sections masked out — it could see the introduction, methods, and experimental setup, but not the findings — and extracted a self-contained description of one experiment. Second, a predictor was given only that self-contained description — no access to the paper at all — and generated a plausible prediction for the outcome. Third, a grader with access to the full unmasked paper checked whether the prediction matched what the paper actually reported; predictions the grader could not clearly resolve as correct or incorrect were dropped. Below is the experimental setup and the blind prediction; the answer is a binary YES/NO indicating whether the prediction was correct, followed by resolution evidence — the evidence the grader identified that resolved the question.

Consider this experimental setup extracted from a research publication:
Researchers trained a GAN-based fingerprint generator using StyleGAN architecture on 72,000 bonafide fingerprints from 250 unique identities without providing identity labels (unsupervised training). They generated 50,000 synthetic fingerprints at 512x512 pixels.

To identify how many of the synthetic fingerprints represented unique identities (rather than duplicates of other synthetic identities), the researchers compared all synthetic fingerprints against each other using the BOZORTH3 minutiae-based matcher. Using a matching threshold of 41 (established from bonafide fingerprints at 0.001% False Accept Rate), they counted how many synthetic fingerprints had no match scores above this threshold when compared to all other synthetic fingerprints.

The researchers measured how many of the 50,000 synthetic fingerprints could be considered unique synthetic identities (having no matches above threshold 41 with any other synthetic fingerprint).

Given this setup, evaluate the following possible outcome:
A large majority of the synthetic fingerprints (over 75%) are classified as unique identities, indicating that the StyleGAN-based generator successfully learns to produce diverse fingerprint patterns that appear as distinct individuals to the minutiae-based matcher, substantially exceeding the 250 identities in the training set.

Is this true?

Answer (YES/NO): NO